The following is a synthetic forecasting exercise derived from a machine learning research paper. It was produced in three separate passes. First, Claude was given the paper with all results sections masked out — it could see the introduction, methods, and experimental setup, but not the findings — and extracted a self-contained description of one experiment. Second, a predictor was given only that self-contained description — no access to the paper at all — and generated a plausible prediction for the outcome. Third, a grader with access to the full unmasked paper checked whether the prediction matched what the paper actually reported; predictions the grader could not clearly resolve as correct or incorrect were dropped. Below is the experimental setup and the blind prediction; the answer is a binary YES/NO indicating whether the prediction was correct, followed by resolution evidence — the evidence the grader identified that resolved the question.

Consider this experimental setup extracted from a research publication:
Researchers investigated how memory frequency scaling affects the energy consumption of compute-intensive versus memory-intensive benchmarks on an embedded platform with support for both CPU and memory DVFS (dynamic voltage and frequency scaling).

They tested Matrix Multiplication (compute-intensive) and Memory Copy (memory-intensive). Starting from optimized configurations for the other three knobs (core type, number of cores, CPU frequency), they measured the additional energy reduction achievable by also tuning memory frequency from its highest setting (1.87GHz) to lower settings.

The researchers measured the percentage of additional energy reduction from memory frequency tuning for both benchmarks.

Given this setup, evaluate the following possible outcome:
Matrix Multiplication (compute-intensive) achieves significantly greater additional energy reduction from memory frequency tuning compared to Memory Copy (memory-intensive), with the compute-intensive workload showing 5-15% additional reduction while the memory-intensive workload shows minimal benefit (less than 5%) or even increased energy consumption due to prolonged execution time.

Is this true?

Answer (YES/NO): NO